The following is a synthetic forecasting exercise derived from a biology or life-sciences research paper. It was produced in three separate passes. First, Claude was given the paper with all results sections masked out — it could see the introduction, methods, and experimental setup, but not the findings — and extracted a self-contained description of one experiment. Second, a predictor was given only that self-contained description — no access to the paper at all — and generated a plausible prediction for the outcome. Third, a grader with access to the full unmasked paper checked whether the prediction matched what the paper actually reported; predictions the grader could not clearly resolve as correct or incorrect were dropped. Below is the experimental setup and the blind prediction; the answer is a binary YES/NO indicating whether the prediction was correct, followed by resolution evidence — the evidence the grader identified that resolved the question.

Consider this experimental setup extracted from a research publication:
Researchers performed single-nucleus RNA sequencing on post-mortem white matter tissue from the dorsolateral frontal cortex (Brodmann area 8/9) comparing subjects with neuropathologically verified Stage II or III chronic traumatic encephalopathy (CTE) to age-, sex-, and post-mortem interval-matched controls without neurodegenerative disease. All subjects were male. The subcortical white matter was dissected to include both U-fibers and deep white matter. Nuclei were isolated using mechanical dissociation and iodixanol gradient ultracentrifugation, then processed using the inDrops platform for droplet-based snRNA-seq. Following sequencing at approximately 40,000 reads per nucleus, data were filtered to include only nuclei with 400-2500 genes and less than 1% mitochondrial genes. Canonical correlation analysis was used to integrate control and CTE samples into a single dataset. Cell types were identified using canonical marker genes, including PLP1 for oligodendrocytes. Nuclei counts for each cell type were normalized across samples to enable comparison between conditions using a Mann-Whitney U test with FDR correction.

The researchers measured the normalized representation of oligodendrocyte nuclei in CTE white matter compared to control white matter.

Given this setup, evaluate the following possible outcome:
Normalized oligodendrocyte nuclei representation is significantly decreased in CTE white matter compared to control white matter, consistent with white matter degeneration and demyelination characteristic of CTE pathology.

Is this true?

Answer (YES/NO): YES